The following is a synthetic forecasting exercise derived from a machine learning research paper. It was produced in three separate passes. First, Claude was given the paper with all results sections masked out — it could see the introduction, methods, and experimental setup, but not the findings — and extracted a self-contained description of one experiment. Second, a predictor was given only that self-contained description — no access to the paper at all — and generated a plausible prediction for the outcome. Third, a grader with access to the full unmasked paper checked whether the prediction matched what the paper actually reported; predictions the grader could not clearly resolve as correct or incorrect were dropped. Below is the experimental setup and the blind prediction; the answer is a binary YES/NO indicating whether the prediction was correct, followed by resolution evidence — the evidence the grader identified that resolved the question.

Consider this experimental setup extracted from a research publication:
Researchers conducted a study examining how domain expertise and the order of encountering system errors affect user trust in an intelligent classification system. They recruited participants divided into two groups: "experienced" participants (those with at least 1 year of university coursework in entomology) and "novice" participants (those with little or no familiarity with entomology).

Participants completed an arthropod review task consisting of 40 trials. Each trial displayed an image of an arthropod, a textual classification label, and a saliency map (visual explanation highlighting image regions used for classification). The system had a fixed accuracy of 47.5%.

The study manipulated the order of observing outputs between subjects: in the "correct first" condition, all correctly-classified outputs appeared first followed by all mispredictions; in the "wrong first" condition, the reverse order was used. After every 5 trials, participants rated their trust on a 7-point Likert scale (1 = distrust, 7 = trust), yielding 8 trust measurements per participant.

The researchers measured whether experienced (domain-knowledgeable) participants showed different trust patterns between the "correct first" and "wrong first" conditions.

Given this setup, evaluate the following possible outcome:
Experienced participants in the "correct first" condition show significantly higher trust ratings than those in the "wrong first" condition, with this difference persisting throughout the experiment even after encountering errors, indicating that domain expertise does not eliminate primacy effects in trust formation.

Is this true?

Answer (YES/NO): YES